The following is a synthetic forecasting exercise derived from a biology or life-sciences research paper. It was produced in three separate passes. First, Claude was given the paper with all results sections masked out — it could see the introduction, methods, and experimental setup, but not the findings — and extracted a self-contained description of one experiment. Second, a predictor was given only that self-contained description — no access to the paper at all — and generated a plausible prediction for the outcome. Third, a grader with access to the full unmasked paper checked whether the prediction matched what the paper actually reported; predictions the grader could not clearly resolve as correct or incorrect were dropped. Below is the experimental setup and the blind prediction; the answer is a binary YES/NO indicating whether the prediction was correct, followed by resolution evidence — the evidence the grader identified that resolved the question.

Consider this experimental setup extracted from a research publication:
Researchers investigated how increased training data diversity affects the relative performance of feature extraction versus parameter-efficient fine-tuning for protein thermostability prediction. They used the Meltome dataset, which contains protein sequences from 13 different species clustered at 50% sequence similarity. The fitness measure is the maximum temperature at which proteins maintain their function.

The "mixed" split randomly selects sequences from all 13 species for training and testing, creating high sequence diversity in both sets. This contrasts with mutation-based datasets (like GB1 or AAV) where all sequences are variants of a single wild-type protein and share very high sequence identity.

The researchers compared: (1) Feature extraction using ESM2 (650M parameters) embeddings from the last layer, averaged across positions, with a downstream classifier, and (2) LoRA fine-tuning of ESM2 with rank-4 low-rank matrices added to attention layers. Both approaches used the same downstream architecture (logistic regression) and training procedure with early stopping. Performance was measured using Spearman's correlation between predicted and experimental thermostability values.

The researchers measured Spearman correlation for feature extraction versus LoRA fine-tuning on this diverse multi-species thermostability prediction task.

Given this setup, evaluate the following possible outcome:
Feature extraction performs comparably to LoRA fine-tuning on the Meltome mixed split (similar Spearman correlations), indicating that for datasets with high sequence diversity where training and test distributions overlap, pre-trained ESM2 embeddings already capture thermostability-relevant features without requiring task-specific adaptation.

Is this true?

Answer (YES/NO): NO